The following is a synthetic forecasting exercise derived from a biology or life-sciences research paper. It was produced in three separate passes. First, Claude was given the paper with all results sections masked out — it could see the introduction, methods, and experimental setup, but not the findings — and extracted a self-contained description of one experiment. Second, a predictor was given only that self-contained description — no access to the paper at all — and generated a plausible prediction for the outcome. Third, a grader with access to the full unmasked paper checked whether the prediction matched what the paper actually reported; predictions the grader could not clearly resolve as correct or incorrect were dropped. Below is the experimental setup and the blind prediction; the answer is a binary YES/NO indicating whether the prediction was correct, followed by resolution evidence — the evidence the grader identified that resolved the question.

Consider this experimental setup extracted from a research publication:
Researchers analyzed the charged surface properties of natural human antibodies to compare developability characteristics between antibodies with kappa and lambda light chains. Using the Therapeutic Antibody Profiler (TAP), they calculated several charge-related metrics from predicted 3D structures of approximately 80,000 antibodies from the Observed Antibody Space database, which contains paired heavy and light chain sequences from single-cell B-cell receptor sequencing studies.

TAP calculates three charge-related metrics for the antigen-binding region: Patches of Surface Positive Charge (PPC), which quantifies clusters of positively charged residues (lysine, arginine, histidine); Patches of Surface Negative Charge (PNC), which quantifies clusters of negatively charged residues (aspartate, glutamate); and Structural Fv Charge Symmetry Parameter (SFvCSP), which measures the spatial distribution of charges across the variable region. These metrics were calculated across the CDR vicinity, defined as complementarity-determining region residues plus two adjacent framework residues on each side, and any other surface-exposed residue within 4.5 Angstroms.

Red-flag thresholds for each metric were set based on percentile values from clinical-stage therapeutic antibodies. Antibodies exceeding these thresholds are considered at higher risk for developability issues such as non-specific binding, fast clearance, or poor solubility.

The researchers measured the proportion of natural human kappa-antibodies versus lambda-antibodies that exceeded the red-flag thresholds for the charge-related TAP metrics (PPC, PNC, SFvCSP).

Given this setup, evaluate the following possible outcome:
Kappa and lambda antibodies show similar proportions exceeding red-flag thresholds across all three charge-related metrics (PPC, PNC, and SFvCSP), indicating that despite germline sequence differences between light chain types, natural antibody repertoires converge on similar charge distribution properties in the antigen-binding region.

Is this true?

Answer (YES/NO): NO